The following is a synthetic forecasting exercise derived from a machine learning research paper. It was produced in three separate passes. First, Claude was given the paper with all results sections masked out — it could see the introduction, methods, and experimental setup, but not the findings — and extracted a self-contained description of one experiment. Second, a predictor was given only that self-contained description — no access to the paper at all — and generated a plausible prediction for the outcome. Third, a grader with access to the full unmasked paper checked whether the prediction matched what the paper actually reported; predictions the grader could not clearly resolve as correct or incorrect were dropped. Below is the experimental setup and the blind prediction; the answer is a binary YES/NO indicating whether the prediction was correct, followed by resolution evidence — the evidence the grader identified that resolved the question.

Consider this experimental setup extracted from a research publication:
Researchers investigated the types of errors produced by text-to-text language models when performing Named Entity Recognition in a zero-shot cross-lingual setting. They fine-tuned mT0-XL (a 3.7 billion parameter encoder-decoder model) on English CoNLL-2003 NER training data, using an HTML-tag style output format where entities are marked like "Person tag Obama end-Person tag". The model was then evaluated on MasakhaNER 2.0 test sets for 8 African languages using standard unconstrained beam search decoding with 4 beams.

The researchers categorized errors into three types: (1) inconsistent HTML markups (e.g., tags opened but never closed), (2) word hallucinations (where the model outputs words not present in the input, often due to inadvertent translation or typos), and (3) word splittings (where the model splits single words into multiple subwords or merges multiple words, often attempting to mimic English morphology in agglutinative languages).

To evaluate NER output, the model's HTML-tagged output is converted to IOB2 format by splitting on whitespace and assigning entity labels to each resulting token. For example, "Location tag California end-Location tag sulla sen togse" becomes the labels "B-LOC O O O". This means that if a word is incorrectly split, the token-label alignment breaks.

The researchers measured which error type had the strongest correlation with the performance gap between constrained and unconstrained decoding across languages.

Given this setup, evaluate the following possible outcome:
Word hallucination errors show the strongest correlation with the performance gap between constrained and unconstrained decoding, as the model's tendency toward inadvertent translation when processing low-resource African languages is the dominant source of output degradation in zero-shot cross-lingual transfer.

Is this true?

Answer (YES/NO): NO